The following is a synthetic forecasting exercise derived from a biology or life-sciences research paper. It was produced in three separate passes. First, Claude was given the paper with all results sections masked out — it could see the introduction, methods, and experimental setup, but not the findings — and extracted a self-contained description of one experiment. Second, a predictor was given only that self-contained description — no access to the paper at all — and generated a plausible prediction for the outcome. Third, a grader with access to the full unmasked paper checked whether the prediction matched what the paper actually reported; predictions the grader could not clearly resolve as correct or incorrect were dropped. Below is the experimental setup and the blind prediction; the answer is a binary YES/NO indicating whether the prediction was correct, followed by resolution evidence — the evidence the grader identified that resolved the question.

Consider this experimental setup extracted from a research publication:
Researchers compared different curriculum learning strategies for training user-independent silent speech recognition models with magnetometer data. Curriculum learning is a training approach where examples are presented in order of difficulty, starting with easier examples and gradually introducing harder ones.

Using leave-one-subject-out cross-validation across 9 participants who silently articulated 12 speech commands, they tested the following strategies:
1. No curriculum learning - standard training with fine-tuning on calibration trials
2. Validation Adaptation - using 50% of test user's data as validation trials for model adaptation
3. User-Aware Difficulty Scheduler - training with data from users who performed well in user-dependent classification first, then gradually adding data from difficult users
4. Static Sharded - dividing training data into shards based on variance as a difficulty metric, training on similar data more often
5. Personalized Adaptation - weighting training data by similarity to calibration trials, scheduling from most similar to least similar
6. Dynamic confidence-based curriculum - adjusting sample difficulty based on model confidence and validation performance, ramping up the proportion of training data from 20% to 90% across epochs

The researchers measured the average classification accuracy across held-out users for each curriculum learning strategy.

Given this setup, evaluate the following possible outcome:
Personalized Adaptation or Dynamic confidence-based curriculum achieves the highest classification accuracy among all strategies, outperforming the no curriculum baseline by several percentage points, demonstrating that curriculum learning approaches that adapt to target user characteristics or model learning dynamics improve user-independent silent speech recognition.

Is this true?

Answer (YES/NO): NO